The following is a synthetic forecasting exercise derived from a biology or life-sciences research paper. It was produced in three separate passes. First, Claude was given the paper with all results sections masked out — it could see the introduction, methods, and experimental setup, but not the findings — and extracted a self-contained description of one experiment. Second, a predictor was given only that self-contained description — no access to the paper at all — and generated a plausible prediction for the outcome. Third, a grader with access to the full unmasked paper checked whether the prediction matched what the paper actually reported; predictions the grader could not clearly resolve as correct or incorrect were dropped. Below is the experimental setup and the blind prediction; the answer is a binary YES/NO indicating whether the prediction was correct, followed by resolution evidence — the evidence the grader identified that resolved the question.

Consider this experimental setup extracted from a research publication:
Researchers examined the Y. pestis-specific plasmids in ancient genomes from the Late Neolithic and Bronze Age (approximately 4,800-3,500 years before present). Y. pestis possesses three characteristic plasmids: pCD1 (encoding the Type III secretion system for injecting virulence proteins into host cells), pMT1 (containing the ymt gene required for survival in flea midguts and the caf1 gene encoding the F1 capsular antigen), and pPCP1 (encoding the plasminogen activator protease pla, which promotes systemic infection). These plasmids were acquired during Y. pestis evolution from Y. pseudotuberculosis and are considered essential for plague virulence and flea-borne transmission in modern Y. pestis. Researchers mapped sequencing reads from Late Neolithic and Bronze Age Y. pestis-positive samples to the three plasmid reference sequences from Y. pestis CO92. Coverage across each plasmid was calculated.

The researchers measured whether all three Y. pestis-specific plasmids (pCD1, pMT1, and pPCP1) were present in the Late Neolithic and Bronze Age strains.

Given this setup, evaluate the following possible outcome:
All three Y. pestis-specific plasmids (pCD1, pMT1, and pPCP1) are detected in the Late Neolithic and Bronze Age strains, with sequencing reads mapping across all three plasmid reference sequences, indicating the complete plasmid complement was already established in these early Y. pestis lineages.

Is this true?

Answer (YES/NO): NO